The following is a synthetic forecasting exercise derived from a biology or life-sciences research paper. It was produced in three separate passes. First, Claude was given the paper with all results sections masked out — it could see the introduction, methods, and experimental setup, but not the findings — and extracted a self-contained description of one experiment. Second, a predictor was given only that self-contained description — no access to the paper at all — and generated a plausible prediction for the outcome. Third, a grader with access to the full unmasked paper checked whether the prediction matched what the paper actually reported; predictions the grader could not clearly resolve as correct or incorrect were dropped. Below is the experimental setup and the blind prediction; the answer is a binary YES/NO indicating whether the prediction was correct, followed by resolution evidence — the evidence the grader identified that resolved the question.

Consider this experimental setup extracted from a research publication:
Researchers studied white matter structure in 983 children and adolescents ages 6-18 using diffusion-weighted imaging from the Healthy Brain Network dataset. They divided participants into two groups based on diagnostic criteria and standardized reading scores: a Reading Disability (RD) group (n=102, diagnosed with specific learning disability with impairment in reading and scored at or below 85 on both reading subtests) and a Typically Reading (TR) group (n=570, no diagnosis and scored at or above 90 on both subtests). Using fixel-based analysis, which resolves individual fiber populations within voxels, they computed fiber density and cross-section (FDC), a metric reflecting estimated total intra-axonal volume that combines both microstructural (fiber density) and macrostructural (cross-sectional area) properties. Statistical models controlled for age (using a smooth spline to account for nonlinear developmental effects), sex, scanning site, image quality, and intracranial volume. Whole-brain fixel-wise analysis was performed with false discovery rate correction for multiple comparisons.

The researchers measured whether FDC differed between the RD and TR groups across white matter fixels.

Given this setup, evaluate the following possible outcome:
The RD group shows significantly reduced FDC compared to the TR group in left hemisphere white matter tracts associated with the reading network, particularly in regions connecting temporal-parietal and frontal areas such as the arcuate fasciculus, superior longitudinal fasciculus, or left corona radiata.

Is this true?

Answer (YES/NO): NO